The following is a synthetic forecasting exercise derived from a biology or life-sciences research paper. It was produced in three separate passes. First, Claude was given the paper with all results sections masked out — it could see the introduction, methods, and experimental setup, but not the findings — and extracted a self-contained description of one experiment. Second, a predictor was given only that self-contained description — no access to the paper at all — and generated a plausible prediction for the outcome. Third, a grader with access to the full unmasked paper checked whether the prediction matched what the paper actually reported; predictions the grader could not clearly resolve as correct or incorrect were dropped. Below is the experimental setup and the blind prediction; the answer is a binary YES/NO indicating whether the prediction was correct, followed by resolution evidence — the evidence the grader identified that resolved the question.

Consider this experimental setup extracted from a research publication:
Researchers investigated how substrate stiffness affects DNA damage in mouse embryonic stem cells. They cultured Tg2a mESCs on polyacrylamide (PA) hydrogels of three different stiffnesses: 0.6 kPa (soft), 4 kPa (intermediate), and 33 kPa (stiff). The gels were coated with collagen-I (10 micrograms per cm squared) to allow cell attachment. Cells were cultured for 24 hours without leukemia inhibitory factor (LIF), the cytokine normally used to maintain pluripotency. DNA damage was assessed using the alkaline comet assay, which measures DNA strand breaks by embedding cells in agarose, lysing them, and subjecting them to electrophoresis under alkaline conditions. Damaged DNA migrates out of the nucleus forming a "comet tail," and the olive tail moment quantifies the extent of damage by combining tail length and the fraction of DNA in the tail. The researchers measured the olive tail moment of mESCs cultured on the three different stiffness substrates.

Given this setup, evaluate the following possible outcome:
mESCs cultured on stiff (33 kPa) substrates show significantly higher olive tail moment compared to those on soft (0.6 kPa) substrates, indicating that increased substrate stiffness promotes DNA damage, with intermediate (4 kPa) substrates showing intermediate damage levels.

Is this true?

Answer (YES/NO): YES